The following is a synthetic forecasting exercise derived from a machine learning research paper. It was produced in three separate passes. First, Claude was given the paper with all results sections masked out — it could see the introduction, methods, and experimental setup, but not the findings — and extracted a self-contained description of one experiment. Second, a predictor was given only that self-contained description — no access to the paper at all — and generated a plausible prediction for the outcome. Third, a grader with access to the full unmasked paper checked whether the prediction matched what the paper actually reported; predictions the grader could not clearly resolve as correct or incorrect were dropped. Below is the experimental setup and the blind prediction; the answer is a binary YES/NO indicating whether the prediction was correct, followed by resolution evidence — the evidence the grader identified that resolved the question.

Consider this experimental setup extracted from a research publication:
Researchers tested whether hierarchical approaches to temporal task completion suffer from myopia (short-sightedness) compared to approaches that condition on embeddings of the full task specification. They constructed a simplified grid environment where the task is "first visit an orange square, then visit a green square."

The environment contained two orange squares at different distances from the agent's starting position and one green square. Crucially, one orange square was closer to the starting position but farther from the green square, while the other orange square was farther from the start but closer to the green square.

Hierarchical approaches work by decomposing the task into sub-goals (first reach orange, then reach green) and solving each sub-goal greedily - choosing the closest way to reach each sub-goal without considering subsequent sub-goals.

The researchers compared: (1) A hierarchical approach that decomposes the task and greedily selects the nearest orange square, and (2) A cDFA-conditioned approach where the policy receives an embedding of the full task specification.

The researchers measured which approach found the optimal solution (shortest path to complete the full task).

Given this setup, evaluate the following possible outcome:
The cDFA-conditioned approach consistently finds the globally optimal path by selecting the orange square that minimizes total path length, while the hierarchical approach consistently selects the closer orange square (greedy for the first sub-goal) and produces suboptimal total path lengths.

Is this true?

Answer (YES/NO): YES